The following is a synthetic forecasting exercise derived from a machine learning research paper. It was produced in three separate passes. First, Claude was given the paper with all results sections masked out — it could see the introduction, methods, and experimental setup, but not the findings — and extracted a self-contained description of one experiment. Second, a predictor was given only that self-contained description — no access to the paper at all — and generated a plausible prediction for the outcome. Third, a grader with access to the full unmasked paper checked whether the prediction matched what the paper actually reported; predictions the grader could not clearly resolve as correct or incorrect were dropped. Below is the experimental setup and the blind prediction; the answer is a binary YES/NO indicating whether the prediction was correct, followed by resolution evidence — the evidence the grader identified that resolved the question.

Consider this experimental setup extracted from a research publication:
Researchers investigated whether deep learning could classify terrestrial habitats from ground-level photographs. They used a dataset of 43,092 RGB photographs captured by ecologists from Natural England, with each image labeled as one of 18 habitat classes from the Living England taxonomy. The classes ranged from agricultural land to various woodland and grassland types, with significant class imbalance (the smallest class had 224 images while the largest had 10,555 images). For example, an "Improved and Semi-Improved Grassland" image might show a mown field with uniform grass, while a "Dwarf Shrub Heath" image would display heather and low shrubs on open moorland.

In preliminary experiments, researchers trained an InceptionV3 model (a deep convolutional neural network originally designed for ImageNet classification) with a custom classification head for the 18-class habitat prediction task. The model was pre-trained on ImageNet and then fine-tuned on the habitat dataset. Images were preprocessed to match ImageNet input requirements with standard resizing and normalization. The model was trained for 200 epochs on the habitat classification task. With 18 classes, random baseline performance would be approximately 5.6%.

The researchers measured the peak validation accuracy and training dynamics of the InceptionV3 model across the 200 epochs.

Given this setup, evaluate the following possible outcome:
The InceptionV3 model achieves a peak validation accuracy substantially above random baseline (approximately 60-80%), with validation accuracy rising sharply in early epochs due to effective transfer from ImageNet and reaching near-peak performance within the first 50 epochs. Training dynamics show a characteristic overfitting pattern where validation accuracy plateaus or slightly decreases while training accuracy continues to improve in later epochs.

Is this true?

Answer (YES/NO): NO